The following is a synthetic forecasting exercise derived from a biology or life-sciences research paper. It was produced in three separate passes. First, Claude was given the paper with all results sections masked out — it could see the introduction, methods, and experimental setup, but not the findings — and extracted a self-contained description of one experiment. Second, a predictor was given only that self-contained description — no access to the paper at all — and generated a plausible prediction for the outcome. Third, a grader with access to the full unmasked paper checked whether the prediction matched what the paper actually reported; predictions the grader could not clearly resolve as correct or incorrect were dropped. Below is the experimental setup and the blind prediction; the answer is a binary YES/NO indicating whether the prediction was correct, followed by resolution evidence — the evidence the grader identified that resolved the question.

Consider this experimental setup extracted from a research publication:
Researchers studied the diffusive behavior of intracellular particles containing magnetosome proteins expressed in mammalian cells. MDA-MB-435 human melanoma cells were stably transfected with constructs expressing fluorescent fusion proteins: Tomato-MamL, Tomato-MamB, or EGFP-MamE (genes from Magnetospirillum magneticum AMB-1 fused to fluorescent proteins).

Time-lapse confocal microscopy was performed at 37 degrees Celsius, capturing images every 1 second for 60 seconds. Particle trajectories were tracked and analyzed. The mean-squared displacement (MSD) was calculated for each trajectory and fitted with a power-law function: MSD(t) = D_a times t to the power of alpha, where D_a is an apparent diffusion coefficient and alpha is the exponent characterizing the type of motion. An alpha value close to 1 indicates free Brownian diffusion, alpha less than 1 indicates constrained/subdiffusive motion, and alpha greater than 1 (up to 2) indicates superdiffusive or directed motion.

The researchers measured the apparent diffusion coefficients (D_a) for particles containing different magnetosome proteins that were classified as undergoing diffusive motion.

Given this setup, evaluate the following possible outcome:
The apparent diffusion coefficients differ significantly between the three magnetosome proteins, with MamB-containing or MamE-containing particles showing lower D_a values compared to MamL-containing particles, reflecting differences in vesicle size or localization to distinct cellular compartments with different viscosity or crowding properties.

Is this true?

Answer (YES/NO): NO